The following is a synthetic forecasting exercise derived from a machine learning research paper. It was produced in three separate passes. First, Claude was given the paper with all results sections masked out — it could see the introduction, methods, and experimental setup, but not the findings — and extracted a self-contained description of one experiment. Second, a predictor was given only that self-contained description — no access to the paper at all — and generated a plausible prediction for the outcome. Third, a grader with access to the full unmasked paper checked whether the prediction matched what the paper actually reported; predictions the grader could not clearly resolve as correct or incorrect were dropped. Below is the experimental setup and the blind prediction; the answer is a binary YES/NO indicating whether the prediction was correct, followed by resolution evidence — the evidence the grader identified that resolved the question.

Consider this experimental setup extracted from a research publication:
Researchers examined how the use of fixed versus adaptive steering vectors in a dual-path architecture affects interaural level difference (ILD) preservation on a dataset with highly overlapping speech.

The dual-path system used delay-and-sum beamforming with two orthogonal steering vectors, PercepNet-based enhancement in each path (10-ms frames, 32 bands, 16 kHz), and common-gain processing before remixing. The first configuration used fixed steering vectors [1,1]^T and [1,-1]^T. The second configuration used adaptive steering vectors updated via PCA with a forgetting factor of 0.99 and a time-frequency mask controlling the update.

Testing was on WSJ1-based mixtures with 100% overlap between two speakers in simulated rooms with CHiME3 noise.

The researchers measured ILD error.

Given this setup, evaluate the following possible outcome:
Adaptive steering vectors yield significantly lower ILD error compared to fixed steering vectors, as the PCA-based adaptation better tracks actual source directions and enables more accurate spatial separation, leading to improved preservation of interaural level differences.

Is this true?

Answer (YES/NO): NO